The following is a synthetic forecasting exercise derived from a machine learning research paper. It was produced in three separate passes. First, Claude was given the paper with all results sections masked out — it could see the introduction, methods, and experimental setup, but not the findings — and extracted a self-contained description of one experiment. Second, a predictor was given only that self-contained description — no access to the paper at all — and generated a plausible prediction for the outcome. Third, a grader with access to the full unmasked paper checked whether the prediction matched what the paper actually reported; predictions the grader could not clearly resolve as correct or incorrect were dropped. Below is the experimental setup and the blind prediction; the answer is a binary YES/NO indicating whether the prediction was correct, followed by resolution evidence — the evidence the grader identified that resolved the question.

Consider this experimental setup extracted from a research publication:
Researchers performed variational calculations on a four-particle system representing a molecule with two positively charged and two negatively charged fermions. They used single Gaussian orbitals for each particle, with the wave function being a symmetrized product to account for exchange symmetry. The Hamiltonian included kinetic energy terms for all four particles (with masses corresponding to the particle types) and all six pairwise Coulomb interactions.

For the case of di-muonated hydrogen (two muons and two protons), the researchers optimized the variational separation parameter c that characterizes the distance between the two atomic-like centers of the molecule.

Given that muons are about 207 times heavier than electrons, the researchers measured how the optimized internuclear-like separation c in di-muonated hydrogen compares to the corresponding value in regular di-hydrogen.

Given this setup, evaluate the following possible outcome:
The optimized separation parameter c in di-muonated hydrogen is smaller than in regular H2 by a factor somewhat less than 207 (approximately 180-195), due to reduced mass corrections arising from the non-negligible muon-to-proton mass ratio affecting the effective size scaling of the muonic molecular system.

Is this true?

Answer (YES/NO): NO